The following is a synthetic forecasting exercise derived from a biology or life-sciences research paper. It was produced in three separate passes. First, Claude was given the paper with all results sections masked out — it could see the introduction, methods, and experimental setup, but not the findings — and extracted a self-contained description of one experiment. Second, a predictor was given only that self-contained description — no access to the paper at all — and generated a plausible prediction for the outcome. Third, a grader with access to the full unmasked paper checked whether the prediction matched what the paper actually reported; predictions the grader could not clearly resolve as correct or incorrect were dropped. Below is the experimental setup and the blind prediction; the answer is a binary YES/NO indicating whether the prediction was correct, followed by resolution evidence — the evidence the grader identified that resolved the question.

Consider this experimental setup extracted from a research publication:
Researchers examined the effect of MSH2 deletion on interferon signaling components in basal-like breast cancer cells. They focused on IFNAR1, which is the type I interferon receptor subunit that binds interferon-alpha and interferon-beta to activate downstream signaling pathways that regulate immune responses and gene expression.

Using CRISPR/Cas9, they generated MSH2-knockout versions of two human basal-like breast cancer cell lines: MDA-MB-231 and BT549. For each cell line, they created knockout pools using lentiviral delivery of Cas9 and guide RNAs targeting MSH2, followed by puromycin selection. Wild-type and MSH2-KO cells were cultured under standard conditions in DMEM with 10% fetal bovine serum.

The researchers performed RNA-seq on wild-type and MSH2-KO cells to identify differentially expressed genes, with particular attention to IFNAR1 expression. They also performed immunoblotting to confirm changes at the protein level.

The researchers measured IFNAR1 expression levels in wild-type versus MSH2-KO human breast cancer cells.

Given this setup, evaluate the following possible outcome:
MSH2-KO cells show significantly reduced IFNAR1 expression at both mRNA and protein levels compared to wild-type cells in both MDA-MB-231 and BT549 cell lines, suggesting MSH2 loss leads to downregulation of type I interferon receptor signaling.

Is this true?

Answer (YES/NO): NO